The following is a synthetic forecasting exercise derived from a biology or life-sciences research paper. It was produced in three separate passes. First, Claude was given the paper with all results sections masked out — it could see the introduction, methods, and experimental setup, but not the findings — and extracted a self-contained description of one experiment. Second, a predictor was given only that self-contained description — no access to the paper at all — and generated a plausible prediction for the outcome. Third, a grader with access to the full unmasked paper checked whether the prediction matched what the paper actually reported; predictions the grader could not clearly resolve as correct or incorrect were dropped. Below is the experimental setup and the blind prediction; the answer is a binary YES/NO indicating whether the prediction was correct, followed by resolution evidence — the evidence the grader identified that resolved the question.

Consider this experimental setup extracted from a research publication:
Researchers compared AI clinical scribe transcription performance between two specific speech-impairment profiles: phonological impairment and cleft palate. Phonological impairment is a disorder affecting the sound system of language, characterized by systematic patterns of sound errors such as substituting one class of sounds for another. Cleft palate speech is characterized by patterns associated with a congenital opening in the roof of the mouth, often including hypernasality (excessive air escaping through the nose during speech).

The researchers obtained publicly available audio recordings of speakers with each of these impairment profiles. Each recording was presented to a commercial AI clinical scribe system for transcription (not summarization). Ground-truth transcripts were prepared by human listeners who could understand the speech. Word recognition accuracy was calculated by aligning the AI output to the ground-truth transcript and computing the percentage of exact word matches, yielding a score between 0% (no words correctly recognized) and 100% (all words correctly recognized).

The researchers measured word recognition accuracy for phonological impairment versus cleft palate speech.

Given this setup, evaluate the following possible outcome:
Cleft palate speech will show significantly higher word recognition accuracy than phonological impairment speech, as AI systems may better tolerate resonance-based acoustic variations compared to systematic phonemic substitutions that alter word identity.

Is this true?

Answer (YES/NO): YES